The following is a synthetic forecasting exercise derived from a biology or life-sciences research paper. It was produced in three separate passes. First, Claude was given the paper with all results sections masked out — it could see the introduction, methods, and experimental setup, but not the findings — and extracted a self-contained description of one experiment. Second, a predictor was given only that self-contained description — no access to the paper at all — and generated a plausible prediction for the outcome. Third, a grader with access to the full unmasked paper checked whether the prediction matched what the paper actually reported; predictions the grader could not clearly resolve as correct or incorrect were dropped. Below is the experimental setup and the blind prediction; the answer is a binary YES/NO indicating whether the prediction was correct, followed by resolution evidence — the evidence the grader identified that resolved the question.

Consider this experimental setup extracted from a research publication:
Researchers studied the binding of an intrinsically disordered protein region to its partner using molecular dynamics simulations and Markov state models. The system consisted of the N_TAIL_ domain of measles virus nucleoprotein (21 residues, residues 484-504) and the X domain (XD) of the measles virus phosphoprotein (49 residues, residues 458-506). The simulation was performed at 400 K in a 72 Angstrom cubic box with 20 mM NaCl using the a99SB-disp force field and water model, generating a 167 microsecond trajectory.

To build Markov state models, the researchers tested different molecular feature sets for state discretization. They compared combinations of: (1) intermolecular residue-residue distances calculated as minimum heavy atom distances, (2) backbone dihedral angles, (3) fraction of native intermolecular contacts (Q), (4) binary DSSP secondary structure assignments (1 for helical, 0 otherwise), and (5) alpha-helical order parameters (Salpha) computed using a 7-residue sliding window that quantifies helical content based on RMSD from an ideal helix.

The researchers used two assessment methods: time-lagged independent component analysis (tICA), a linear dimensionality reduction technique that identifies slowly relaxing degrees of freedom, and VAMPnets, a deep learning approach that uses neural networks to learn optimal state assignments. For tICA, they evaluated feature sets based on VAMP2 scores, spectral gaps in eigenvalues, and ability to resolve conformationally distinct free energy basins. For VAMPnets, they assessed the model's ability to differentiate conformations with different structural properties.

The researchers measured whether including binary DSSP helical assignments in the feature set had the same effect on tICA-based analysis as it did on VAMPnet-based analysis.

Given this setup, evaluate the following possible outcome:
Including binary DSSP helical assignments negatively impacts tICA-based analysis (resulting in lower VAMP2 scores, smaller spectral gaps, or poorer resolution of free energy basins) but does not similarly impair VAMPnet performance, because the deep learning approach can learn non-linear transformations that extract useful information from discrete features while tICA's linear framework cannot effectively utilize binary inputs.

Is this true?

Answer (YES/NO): NO